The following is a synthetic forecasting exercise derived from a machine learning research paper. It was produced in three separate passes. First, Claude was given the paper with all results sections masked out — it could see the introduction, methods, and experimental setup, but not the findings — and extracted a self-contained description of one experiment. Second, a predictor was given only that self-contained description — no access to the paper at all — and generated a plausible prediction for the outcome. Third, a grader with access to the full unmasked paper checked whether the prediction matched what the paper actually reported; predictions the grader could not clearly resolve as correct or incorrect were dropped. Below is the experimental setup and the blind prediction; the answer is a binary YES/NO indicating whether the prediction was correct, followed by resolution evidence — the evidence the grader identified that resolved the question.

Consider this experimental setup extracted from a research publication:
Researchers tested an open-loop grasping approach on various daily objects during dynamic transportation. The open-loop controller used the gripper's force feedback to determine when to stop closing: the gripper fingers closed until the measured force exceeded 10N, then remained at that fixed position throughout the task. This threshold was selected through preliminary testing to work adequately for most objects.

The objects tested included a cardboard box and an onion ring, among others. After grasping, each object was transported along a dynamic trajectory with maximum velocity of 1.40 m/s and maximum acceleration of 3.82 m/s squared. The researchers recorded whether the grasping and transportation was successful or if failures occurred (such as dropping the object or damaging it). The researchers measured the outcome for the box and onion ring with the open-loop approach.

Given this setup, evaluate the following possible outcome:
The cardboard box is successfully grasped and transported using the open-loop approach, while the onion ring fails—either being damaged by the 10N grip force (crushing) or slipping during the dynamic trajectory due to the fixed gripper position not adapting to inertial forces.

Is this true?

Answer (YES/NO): NO